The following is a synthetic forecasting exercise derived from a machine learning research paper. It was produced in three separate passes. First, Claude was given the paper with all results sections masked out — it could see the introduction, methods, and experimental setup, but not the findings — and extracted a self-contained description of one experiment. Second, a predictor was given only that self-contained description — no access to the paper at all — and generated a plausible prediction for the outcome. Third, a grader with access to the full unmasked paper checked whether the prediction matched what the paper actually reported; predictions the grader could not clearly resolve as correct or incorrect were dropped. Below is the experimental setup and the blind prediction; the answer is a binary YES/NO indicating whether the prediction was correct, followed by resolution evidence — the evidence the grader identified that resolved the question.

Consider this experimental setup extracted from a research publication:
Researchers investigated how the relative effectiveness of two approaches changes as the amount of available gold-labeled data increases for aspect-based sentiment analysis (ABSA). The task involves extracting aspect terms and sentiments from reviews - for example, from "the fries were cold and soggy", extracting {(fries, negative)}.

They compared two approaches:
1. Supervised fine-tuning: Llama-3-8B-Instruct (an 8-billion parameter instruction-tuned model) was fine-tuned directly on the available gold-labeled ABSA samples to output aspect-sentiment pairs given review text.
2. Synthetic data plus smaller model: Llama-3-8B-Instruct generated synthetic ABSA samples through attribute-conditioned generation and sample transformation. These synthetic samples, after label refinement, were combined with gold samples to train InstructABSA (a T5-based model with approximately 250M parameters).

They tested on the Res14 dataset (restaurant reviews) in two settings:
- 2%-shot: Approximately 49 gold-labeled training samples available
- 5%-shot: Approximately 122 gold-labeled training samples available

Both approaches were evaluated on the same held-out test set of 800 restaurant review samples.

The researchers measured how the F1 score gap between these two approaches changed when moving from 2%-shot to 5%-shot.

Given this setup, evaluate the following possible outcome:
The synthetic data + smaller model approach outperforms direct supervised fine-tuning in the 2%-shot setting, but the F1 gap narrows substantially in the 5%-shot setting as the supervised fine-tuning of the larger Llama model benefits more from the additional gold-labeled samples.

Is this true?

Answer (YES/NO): YES